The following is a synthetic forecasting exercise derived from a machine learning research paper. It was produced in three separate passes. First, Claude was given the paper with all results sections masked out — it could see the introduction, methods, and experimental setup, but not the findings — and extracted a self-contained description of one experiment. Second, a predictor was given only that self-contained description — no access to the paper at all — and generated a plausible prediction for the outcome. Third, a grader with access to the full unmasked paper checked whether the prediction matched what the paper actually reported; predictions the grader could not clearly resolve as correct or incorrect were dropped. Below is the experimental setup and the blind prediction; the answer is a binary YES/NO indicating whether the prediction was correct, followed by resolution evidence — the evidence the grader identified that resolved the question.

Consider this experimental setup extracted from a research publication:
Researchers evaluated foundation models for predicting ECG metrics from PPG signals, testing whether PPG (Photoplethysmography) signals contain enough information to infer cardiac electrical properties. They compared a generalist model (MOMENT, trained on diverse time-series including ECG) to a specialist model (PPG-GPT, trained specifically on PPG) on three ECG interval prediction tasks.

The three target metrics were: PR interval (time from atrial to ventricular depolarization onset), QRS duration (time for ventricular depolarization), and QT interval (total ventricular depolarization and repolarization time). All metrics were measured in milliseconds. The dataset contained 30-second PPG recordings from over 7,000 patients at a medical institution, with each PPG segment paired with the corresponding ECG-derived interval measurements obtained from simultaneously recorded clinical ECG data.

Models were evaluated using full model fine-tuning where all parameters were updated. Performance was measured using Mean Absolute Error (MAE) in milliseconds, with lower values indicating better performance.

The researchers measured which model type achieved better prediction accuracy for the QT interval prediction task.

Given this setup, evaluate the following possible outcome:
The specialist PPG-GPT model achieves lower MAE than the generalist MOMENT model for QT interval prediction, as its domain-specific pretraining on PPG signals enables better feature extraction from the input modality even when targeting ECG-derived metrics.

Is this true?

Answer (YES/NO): YES